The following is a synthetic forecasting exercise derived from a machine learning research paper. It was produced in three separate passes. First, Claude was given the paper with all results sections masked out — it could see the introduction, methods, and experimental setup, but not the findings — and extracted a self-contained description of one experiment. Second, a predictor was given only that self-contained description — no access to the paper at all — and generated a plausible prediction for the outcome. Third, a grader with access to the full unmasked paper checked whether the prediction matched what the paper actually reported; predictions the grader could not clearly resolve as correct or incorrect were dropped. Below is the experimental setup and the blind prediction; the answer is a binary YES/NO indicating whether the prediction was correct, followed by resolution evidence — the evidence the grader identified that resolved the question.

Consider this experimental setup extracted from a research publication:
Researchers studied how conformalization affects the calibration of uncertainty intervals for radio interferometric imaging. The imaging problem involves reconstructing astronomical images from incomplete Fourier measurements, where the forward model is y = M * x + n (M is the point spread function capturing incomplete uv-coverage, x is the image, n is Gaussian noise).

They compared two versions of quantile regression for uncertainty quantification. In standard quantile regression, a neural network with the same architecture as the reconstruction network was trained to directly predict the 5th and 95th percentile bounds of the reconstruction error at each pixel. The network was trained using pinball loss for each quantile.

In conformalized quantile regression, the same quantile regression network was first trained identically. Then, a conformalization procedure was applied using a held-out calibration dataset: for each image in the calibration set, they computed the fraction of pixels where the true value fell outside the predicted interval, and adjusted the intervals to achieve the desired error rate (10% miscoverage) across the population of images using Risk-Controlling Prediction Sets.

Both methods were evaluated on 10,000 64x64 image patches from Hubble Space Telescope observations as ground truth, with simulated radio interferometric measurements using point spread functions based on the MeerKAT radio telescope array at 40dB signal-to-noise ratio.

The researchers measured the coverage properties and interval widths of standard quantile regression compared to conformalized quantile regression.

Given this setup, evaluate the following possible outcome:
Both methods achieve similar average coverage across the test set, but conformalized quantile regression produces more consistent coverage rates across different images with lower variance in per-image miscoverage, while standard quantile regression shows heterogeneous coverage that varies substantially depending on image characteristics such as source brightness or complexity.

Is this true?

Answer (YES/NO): NO